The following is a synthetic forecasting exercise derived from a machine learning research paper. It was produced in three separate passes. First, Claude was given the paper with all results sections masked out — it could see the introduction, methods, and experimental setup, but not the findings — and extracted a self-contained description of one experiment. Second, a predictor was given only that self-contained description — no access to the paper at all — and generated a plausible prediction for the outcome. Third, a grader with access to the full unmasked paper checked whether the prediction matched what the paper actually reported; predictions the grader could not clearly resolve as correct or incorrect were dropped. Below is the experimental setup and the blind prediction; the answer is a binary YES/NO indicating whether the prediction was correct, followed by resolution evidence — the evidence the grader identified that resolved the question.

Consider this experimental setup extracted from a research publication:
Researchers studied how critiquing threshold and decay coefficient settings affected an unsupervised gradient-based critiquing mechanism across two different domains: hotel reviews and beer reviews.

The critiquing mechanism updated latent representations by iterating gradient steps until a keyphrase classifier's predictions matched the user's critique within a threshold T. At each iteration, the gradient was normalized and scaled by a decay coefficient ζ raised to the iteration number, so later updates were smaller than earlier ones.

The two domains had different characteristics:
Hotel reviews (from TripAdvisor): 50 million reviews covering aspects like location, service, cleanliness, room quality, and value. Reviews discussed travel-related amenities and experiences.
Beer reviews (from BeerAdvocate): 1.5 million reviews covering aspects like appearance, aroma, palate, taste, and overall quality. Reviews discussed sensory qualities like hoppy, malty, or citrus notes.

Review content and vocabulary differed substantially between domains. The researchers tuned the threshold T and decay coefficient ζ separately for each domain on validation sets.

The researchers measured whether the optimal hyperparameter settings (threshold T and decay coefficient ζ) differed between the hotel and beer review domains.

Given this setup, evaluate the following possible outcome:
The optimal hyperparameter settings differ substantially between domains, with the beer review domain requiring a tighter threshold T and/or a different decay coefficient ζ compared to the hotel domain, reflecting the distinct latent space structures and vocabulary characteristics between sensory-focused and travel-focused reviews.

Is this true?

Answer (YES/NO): YES